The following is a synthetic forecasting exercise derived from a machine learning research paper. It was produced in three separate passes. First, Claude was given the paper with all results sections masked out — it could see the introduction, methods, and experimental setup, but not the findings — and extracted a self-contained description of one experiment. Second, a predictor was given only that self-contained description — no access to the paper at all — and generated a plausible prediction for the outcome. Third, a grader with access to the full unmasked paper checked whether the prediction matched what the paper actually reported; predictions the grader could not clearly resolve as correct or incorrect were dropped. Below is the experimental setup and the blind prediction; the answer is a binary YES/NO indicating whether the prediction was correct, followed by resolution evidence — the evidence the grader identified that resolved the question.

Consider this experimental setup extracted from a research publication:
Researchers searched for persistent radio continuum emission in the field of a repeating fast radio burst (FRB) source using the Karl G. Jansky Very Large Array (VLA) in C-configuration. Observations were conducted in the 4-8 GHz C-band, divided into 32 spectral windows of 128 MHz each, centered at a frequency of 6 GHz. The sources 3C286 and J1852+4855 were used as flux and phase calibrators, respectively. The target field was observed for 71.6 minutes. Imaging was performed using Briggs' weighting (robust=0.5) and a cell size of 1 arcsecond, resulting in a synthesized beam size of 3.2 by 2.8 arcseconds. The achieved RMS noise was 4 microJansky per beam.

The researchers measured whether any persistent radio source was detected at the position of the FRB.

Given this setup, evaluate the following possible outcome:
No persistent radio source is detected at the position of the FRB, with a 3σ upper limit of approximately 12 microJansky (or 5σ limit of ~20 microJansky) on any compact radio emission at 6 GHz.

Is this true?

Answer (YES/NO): YES